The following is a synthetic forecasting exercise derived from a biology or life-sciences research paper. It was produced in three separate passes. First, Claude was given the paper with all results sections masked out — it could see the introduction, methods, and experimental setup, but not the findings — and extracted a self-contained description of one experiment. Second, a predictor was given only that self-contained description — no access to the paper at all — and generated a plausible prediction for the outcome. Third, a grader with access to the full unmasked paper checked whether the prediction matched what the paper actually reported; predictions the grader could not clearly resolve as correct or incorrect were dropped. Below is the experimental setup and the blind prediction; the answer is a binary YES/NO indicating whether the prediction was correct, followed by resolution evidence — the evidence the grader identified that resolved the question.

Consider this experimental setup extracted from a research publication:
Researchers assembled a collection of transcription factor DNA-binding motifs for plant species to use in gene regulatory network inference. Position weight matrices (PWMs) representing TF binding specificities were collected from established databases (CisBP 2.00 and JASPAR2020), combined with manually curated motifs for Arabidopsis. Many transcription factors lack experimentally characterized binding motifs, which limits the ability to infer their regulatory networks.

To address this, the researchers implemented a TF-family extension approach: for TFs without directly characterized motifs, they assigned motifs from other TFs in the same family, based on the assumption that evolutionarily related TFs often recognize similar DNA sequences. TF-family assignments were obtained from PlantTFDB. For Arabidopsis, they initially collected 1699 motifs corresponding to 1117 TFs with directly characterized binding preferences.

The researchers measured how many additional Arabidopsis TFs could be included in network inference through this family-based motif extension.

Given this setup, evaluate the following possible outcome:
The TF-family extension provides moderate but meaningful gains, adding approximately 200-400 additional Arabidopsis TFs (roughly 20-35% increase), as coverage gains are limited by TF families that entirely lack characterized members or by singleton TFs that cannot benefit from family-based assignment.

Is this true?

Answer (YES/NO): NO